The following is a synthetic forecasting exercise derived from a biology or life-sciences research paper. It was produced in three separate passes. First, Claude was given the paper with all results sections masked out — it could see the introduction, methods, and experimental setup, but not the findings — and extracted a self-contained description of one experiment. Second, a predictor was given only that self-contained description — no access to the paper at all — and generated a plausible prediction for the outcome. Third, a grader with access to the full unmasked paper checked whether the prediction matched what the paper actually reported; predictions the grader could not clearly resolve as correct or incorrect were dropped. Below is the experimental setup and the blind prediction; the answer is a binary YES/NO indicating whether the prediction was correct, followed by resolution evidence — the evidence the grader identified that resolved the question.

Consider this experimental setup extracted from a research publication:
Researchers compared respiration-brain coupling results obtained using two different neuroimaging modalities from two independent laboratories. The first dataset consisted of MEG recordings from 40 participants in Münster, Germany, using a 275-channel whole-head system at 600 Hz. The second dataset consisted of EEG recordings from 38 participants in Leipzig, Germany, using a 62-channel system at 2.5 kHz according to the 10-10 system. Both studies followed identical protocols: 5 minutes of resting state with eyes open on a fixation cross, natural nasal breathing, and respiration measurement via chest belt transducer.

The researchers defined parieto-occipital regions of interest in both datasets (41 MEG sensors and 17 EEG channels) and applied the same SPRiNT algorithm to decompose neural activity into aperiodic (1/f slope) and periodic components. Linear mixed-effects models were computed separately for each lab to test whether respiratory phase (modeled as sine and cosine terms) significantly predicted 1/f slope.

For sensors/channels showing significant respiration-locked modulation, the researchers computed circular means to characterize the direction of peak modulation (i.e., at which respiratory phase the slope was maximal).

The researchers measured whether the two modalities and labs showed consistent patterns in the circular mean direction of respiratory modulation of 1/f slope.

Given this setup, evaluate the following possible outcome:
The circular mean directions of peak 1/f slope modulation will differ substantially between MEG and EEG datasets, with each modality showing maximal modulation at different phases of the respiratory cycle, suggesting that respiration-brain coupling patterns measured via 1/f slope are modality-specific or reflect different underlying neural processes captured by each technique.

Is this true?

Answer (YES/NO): NO